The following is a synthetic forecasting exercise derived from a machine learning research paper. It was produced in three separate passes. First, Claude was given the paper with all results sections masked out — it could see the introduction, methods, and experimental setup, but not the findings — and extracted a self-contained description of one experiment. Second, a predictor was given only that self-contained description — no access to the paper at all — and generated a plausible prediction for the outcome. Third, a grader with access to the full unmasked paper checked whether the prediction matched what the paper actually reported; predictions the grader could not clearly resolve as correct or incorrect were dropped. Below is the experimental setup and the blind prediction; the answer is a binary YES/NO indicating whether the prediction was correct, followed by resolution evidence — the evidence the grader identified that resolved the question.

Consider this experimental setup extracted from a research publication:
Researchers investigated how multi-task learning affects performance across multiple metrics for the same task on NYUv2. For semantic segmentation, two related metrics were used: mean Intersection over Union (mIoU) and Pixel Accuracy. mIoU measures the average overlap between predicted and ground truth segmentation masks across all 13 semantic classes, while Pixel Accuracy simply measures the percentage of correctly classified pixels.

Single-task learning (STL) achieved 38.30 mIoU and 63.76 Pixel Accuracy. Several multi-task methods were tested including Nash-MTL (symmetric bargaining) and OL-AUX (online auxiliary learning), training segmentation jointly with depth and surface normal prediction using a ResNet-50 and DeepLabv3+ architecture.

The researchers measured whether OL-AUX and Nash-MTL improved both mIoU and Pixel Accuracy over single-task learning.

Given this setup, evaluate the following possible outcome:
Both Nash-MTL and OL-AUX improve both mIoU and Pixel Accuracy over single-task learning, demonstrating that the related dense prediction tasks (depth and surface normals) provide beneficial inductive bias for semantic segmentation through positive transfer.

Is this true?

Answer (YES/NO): YES